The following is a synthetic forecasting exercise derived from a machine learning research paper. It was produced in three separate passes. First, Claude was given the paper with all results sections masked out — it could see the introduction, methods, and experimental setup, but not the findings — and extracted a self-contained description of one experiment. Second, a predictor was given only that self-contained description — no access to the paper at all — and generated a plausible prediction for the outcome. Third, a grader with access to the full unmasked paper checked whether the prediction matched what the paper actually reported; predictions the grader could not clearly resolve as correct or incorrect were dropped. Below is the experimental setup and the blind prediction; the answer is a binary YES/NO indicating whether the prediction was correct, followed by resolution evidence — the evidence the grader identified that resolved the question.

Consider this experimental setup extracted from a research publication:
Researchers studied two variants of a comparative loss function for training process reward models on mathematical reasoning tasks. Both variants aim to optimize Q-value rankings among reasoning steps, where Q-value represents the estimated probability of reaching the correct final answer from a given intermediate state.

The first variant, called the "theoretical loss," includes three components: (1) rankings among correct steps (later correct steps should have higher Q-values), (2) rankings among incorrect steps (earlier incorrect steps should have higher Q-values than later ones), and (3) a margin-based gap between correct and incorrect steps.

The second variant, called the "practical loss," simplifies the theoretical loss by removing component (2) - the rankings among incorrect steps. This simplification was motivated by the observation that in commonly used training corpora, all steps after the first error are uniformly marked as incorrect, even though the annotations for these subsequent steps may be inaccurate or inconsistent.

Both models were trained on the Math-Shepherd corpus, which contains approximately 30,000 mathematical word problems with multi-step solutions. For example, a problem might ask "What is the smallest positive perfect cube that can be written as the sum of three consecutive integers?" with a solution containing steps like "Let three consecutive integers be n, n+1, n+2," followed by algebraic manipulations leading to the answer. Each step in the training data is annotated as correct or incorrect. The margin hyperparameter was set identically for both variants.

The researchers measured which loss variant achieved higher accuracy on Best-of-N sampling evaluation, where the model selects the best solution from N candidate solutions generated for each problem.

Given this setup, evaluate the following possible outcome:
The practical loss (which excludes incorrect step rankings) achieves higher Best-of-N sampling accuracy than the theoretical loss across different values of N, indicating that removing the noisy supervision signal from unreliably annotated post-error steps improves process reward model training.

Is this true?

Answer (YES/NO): YES